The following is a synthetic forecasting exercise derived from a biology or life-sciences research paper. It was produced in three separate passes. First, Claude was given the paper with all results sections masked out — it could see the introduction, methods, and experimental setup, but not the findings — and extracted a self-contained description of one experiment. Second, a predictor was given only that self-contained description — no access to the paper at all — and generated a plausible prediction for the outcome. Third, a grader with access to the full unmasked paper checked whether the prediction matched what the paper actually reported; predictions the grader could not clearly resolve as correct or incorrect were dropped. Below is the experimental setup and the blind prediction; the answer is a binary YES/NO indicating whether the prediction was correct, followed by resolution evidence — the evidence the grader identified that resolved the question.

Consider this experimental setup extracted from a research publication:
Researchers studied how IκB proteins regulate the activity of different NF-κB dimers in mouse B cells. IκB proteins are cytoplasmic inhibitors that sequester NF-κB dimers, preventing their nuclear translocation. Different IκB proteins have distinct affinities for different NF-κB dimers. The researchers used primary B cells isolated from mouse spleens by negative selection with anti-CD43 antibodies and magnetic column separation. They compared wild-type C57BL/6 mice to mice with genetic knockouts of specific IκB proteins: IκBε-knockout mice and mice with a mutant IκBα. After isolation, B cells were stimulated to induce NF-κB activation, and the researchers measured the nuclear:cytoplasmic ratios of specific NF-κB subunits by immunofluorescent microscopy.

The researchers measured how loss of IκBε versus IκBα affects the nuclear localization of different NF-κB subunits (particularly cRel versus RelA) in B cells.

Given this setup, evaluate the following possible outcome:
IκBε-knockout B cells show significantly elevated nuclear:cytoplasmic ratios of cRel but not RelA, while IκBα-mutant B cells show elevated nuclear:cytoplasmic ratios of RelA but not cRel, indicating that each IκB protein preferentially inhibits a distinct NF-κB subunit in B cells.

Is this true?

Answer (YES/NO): NO